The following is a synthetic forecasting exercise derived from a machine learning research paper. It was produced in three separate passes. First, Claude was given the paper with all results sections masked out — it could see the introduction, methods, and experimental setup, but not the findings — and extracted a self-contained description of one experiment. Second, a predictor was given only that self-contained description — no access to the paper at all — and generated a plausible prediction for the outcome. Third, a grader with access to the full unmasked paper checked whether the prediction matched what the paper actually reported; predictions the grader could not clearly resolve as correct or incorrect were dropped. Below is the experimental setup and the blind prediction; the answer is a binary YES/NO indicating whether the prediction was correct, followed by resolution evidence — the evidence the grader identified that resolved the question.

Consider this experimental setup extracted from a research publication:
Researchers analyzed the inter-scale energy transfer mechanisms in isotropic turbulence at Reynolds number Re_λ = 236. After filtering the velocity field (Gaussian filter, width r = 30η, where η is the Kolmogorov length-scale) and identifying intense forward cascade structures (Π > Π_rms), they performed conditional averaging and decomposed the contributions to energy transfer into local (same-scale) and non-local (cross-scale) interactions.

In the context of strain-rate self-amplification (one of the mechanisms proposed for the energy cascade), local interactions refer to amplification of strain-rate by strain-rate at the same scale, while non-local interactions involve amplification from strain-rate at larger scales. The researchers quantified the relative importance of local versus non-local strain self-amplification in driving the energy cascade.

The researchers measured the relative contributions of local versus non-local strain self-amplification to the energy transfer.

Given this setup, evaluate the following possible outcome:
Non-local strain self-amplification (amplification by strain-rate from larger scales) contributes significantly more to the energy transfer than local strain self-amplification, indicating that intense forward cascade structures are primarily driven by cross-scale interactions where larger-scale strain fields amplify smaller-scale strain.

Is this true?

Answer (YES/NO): NO